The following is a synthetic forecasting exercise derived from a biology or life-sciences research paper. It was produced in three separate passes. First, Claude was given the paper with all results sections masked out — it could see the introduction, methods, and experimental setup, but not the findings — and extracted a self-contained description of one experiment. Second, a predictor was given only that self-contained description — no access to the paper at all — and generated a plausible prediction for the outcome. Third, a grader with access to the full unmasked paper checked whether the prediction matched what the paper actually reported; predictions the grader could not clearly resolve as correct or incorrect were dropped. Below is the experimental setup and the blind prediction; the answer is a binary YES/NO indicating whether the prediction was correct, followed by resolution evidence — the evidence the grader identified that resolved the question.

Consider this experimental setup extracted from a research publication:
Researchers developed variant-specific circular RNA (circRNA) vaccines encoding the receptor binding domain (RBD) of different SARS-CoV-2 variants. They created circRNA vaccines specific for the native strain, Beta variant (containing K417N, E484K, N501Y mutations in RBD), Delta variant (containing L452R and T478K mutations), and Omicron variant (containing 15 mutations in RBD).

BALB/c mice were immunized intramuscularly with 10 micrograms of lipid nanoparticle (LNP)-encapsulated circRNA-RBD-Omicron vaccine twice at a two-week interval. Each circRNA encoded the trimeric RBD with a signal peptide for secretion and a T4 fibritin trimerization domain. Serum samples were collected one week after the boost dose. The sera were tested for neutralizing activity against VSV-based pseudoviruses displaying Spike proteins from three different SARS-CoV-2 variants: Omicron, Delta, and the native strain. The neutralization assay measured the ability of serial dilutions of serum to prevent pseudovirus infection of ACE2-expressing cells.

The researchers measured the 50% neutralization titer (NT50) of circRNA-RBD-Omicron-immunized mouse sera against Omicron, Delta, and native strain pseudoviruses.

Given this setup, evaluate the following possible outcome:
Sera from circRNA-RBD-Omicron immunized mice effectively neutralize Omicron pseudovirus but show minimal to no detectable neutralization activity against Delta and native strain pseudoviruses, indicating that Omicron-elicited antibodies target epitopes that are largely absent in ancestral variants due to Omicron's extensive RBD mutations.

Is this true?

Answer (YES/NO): YES